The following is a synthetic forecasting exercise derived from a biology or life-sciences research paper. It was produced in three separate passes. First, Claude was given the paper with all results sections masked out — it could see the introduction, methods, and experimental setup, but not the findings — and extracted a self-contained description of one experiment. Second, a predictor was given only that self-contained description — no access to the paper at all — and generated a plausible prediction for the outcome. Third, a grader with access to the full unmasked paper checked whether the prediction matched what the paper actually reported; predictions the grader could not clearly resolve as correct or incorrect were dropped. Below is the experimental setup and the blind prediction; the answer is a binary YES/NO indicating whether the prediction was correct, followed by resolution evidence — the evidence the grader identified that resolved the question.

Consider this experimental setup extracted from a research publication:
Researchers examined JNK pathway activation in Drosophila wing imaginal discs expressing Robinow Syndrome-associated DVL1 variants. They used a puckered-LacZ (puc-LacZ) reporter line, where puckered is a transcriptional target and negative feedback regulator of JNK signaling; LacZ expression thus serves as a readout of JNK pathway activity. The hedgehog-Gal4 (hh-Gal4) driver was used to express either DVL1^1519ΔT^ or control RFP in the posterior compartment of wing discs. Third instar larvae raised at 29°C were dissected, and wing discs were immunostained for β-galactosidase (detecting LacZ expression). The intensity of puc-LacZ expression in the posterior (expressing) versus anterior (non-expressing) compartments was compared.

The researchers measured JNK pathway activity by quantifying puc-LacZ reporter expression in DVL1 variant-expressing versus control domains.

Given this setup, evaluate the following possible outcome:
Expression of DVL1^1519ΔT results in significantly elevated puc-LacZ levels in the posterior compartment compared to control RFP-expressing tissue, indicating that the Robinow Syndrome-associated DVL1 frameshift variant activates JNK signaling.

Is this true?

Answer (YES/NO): YES